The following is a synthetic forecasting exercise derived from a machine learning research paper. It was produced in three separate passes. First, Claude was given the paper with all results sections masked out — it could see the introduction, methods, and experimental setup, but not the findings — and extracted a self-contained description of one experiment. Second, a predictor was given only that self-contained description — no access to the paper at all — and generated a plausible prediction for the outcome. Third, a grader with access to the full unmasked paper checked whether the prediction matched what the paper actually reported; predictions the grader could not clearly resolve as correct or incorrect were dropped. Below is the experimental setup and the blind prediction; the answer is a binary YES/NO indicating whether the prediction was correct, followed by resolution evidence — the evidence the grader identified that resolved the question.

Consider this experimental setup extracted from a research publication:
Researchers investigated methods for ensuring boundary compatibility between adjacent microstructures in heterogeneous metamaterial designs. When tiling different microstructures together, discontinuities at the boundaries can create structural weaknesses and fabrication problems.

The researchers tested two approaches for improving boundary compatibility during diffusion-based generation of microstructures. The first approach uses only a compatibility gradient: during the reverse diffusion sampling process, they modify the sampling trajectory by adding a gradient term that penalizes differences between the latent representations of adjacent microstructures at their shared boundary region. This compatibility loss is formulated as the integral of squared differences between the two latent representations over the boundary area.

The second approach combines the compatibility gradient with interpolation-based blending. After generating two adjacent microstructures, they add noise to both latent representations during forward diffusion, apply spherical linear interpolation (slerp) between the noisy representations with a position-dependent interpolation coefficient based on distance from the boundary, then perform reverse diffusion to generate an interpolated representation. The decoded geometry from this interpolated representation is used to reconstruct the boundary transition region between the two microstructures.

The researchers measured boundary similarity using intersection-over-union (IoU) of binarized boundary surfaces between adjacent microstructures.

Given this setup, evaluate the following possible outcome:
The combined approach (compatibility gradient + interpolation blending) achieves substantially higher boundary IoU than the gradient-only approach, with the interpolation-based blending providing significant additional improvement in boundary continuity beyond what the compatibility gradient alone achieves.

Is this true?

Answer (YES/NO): YES